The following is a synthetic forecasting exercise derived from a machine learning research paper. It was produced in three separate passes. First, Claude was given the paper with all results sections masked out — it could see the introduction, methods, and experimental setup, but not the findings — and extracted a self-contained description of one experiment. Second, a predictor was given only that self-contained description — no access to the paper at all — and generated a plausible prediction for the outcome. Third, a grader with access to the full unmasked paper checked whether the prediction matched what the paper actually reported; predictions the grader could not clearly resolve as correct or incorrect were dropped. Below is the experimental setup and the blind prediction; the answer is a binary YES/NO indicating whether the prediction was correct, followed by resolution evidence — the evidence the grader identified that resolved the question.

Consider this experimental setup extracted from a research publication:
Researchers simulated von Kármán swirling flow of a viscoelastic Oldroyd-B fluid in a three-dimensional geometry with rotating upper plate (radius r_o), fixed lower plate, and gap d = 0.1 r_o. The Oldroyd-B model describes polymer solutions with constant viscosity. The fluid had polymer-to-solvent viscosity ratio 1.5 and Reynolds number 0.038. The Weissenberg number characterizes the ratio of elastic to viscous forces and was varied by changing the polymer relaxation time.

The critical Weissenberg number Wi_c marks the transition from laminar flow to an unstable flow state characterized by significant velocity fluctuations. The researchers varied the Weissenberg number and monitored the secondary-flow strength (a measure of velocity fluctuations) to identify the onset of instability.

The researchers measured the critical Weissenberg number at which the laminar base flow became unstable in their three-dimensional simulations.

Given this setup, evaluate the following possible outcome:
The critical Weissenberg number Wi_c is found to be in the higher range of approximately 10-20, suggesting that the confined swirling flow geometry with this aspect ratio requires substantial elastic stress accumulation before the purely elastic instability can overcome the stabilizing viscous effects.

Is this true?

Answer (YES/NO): YES